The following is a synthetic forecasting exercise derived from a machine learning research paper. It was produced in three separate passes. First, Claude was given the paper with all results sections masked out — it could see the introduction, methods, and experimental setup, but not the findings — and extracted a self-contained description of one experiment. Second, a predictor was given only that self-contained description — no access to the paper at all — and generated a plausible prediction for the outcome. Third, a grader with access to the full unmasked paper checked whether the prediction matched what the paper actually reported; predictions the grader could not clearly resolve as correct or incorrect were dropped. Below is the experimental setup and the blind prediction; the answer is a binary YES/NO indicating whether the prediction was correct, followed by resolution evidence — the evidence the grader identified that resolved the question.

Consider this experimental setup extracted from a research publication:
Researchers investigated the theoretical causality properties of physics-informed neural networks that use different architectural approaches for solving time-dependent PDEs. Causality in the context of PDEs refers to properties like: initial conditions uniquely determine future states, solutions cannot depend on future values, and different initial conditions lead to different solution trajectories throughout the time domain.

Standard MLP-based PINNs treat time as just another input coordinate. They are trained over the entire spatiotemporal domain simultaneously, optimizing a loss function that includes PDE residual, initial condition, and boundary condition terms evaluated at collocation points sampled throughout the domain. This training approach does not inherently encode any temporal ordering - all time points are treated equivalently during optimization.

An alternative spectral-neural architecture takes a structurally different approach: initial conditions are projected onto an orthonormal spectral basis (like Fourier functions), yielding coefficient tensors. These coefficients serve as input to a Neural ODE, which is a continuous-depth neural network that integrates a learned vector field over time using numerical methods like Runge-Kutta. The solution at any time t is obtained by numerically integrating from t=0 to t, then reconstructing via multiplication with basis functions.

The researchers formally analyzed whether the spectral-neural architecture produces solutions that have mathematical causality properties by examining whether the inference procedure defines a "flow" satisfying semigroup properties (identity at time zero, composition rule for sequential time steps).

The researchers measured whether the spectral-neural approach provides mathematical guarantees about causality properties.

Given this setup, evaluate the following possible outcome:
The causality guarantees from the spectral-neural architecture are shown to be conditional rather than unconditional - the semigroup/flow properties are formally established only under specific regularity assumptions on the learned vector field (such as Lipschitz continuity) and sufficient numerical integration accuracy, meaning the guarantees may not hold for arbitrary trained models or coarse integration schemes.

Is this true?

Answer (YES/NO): NO